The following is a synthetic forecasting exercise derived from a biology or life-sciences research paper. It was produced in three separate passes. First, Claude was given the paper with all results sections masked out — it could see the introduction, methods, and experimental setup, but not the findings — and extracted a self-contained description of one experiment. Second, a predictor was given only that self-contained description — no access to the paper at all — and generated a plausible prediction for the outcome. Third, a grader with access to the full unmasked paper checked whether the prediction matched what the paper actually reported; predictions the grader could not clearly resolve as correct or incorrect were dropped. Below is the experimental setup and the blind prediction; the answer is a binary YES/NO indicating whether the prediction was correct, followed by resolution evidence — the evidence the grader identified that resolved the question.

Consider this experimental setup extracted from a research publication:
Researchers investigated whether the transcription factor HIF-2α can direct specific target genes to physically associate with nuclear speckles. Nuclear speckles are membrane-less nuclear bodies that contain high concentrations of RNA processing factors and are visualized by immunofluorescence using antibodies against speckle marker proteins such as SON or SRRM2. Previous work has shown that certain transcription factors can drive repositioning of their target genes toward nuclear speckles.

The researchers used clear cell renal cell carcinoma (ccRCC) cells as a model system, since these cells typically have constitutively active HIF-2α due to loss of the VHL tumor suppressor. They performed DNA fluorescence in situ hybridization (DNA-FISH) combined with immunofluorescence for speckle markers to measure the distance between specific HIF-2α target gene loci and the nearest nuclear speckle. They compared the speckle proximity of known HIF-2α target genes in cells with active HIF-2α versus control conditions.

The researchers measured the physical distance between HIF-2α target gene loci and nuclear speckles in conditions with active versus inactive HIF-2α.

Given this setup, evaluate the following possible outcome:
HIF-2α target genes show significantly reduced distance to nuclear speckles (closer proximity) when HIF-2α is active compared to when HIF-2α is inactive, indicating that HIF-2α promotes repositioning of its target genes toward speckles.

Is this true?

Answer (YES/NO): YES